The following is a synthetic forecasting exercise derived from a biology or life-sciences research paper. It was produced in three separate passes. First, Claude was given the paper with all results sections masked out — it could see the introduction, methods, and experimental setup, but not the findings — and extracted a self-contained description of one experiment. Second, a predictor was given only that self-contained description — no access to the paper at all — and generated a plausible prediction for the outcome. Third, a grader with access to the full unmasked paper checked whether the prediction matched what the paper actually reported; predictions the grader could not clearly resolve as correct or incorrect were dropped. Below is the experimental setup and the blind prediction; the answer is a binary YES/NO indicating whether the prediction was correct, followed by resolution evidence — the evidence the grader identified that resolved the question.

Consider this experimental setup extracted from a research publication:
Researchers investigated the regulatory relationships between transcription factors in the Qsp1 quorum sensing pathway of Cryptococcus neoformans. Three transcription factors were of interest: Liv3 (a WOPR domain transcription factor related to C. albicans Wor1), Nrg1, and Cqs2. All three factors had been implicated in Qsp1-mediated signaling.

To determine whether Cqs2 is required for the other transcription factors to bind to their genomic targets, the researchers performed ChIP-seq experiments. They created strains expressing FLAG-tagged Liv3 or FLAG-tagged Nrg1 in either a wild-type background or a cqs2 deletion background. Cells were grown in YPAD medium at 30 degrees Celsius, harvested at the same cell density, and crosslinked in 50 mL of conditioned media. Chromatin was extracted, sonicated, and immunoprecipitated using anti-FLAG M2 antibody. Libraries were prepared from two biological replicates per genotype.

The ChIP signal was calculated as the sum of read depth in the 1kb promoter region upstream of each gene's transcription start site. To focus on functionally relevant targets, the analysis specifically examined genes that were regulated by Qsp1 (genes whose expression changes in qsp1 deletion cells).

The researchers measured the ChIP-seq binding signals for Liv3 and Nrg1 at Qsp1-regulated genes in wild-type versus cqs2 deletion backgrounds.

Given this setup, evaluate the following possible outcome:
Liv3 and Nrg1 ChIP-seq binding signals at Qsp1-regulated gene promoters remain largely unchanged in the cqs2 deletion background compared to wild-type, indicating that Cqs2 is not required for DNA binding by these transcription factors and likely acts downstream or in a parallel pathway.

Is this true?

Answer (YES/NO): NO